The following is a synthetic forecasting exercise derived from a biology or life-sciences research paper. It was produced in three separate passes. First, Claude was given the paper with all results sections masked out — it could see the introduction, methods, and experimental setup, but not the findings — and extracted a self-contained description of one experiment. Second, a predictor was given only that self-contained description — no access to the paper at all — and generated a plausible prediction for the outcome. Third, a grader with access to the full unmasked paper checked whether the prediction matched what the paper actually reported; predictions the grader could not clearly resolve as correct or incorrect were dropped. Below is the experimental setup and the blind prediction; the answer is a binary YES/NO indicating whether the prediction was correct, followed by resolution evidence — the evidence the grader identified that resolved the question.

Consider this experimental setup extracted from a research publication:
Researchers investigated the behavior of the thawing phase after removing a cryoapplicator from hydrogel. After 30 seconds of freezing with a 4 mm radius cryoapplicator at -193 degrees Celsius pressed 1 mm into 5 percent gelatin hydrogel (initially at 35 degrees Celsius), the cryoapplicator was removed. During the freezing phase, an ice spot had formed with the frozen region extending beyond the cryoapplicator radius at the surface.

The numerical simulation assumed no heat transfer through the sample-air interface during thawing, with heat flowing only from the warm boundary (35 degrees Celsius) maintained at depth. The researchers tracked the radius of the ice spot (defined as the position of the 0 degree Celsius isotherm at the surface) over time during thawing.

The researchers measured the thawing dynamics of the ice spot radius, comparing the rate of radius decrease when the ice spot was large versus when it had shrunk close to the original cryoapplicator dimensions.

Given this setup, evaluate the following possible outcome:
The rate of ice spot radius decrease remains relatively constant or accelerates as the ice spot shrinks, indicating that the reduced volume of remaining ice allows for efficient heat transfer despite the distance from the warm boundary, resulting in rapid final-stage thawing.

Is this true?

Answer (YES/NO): YES